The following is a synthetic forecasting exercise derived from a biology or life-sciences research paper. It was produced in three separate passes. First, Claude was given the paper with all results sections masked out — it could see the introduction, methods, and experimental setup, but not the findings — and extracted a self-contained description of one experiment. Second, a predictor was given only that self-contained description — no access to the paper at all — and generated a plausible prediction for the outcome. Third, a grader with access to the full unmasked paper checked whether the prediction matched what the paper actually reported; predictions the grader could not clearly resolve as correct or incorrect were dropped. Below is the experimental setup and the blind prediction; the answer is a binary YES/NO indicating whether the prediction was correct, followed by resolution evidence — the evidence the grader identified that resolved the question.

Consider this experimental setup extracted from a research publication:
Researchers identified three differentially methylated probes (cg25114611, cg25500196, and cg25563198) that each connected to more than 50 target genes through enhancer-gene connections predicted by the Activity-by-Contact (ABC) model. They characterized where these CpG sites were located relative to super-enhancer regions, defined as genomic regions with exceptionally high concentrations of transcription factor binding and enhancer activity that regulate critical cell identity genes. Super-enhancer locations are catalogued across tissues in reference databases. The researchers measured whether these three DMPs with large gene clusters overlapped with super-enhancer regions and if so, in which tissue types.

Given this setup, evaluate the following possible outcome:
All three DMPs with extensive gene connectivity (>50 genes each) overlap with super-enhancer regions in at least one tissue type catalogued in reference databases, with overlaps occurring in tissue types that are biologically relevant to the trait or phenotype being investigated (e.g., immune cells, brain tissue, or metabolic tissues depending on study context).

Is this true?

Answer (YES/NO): YES